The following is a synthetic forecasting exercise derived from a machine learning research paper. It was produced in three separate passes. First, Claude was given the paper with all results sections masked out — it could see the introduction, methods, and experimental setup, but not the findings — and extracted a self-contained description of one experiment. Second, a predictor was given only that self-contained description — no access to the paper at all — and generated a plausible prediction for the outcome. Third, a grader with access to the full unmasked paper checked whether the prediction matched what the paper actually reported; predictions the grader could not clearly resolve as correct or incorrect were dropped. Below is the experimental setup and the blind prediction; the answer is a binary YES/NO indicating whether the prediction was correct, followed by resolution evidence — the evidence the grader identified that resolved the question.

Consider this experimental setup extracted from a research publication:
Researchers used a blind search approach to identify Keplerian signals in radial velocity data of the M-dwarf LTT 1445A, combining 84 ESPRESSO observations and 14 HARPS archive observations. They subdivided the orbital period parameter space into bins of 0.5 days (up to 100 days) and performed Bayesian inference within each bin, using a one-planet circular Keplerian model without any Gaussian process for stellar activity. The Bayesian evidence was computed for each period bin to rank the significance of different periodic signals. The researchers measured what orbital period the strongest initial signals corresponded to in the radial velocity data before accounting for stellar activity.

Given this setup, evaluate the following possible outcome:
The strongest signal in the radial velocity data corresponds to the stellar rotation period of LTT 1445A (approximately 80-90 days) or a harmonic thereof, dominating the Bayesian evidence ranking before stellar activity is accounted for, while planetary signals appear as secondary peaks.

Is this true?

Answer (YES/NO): NO